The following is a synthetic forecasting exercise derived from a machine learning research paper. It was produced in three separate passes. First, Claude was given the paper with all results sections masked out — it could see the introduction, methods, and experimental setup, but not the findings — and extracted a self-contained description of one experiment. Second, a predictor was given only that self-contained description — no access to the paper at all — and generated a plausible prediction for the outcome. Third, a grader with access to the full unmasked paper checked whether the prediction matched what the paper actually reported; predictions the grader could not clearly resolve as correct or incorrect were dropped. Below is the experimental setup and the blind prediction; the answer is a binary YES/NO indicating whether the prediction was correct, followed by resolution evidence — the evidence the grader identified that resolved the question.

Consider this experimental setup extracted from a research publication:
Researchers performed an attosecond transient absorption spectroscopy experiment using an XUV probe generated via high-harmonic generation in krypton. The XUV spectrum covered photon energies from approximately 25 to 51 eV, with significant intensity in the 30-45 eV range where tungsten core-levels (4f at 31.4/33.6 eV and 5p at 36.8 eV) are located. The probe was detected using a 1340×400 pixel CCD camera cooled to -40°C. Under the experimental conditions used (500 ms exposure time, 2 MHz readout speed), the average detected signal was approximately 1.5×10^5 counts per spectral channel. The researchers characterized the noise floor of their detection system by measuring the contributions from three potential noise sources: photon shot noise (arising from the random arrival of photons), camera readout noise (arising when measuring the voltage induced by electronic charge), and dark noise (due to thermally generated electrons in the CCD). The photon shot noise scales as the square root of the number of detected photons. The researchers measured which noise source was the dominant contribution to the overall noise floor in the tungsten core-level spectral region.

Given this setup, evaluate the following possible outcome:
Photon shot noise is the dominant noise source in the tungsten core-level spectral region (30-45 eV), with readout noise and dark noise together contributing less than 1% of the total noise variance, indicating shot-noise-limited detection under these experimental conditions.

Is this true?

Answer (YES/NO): NO